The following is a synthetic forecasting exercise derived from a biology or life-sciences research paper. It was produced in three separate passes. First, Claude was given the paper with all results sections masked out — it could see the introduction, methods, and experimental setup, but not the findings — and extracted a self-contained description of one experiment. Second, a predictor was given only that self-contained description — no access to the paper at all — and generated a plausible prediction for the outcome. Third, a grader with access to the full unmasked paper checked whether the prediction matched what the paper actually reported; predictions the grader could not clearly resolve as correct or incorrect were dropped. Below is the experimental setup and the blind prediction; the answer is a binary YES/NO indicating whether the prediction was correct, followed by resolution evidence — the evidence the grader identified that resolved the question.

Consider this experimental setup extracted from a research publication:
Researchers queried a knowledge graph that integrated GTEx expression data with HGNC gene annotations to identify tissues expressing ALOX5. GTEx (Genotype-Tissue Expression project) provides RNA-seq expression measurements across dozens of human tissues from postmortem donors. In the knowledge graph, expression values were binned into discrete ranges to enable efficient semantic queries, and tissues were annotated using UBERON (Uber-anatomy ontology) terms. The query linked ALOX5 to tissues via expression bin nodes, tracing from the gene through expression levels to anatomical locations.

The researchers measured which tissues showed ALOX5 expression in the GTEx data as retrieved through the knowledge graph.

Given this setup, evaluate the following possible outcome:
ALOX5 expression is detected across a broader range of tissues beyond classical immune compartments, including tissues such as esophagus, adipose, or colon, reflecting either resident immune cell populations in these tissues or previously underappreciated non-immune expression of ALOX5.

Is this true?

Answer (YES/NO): NO